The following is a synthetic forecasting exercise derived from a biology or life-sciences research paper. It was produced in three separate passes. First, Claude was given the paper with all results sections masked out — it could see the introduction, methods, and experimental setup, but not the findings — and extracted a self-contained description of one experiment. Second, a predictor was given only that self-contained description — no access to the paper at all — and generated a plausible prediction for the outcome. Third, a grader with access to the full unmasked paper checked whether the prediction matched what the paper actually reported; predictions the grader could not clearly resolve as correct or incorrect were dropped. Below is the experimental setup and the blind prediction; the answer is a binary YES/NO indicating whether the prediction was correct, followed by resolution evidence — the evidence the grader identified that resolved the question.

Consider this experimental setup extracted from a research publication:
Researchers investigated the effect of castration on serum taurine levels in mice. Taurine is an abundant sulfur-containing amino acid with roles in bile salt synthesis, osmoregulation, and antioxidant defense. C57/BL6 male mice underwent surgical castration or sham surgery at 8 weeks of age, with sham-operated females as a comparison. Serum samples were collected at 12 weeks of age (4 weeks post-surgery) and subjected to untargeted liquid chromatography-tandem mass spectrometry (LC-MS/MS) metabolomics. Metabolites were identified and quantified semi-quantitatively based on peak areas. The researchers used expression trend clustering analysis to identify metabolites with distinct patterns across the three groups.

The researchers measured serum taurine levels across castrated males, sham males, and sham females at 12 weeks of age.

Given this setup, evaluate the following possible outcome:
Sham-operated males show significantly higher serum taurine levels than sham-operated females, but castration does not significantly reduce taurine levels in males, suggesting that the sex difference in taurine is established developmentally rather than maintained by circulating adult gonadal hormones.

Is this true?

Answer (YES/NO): NO